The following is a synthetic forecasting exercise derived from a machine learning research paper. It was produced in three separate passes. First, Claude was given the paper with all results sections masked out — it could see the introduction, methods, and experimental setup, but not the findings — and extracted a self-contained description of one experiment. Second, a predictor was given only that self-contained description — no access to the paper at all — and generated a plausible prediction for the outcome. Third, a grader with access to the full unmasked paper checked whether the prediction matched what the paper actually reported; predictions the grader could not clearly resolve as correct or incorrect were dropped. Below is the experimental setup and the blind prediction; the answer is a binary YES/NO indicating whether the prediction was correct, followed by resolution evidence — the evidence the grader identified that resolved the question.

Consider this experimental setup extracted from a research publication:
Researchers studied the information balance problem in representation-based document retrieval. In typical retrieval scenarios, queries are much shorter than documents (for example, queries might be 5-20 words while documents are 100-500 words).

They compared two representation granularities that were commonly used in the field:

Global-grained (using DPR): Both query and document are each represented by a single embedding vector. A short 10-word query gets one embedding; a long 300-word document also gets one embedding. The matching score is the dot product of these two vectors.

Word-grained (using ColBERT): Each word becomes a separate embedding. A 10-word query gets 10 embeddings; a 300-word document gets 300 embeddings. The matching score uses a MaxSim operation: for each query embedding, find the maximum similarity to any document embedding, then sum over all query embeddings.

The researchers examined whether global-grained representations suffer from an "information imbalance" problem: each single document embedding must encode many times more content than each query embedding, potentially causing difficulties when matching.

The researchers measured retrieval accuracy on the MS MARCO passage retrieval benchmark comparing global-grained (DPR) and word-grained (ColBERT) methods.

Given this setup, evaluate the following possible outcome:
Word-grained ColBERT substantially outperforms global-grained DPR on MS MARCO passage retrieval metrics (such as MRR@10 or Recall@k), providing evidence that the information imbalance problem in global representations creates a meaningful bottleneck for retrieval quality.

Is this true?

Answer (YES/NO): YES